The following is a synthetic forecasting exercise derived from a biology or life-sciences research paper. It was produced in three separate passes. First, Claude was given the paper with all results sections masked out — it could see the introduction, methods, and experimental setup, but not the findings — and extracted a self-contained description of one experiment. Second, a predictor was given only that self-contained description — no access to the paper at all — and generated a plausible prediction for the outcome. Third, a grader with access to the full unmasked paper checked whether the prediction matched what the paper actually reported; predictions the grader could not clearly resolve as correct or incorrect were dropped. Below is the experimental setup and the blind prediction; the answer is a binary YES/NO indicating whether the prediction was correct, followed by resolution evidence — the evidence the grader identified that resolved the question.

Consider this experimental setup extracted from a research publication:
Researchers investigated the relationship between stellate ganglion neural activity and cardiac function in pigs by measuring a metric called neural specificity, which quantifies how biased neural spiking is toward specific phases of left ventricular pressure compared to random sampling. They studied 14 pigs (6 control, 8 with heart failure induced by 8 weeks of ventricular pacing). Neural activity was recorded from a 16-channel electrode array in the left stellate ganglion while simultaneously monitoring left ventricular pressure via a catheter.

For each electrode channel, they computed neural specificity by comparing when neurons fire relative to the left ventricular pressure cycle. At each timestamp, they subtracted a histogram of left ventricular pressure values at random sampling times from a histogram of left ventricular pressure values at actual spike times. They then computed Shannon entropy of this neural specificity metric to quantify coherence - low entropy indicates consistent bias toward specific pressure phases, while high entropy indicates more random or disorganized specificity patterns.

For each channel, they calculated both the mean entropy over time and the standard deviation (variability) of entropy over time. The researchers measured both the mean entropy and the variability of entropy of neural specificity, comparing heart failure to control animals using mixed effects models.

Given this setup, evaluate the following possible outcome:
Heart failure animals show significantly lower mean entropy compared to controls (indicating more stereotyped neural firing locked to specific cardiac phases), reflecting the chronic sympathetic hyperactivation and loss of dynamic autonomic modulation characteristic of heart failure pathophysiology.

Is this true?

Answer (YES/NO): NO